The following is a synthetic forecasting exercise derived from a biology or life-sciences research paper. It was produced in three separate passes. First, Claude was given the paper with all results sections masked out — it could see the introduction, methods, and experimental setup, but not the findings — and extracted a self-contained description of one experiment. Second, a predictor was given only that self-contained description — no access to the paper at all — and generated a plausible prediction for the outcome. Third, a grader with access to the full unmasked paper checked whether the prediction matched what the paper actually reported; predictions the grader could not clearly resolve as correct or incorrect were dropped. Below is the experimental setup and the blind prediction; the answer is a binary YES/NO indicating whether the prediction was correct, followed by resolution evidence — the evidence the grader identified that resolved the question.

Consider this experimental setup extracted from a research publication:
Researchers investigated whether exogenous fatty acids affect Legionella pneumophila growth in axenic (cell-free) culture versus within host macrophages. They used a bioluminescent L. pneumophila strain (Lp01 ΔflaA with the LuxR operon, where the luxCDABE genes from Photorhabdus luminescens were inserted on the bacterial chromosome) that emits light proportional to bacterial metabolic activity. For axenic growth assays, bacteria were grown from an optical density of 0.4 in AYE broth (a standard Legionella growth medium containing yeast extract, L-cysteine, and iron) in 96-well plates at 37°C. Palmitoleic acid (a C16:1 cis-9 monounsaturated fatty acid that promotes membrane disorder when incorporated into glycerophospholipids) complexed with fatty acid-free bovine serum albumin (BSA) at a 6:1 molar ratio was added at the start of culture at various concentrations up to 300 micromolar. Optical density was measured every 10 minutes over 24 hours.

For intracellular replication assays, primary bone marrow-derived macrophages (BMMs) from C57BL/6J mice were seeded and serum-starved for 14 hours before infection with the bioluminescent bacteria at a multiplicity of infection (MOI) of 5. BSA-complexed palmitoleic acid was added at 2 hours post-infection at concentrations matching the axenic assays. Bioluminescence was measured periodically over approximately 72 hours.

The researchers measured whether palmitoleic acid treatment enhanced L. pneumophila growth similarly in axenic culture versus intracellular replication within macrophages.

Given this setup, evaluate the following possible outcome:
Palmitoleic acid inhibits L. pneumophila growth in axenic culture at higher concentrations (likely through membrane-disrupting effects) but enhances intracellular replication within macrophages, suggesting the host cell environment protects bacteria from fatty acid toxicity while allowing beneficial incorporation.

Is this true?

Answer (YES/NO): NO